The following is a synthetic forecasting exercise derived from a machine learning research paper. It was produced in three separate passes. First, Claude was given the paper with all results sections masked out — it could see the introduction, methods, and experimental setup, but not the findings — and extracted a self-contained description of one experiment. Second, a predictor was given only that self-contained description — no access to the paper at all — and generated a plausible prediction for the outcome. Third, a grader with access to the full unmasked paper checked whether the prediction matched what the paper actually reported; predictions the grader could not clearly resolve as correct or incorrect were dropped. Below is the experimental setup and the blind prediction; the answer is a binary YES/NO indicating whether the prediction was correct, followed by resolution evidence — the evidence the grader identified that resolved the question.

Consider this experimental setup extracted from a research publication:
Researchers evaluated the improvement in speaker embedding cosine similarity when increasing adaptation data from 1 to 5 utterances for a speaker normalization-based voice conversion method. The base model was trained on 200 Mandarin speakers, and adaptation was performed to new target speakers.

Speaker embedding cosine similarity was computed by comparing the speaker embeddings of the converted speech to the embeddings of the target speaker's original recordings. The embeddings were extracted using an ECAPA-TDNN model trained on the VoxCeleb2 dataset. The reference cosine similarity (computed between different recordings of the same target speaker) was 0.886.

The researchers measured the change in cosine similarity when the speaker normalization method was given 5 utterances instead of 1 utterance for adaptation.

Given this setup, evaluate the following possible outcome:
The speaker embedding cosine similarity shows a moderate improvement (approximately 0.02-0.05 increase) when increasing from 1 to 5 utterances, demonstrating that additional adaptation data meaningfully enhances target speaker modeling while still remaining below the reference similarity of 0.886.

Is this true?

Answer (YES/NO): YES